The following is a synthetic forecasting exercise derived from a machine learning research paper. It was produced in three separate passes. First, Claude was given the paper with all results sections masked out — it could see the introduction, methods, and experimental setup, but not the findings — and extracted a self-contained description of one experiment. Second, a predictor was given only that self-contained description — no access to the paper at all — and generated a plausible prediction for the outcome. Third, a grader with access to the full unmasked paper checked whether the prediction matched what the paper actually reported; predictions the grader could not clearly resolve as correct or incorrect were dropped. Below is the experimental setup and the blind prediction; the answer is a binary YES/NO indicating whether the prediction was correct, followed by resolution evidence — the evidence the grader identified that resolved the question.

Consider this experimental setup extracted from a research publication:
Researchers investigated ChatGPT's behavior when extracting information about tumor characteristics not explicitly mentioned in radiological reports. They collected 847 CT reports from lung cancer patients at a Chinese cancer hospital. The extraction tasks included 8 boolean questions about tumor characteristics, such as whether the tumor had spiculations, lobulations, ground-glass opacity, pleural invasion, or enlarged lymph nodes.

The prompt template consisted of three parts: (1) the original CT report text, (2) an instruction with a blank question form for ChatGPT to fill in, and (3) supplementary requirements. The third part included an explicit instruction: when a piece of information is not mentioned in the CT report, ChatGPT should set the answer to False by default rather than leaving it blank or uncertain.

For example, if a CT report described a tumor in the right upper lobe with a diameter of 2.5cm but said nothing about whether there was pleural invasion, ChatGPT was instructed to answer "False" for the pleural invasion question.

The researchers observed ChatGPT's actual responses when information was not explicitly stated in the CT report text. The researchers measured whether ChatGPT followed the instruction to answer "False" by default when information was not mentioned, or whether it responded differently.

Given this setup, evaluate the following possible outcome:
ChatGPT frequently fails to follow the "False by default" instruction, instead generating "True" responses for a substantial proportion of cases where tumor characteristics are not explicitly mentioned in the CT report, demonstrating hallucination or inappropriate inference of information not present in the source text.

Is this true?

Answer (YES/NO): NO